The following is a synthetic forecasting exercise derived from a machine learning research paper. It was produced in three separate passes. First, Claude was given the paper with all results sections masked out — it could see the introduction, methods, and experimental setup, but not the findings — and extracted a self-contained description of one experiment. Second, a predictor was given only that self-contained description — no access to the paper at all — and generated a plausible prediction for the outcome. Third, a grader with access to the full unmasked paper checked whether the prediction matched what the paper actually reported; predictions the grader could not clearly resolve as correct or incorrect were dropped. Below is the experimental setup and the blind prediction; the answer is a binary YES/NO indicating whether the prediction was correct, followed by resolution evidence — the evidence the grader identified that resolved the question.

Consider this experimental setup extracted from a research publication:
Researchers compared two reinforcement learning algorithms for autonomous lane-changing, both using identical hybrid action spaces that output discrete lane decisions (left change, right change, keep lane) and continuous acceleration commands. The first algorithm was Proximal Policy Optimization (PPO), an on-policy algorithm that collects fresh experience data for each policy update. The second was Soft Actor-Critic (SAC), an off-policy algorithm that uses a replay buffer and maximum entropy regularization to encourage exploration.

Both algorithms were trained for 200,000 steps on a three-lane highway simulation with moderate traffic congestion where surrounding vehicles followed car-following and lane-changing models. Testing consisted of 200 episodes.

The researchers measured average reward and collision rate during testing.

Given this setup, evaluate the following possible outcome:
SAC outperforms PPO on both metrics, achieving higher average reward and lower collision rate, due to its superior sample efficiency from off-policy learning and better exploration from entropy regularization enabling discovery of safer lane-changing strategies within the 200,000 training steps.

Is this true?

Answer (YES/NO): NO